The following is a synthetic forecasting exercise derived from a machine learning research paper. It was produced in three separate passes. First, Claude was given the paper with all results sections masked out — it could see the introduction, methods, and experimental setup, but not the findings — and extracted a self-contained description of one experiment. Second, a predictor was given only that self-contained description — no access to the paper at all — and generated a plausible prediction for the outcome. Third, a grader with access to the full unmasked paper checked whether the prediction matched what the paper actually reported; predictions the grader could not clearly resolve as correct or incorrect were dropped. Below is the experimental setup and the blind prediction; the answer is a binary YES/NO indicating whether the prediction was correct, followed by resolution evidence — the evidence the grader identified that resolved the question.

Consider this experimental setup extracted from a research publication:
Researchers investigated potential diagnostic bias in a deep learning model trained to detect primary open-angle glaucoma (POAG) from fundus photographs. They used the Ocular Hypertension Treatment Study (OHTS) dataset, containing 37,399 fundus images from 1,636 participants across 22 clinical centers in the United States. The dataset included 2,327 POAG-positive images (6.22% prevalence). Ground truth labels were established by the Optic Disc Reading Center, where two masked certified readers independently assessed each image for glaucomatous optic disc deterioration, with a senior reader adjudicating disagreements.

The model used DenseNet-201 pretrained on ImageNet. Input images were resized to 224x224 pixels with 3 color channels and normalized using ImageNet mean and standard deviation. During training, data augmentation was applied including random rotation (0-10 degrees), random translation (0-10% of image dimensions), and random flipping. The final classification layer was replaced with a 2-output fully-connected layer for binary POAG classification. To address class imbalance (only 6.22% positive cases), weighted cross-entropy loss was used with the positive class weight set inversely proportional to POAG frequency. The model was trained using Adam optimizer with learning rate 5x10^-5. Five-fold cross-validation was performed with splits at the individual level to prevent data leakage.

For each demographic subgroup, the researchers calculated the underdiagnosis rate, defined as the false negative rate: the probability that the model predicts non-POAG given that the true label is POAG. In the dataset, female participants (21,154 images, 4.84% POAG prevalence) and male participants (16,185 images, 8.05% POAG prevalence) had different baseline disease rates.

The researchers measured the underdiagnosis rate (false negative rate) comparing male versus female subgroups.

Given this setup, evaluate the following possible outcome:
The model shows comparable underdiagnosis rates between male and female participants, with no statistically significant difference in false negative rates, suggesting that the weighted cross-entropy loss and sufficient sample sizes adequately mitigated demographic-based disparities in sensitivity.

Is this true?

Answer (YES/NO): NO